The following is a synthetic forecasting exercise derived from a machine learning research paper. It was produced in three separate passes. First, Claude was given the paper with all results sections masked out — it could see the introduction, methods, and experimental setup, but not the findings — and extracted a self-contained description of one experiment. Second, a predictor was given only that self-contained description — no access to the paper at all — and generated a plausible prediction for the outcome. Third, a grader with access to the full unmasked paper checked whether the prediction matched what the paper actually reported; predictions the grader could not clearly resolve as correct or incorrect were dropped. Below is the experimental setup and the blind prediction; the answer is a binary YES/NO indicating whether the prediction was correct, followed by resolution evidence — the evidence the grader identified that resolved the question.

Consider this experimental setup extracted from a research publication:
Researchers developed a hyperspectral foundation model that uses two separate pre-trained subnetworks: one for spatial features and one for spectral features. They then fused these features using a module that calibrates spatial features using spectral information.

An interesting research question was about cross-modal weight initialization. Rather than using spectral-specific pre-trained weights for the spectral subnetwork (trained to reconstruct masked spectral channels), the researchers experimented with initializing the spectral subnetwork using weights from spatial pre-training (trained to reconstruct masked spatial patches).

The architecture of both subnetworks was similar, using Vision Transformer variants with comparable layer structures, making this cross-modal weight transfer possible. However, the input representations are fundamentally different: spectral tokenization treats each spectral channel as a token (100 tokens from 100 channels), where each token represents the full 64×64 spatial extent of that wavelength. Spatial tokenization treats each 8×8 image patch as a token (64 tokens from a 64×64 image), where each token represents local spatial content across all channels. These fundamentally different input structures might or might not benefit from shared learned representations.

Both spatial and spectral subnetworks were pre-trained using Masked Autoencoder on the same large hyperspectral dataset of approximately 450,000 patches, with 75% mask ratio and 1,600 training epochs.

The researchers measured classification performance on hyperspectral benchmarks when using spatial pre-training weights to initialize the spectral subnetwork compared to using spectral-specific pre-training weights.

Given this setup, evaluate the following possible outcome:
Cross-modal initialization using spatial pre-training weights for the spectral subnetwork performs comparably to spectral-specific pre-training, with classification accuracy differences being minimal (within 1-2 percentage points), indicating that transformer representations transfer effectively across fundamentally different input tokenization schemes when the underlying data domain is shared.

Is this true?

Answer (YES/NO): NO